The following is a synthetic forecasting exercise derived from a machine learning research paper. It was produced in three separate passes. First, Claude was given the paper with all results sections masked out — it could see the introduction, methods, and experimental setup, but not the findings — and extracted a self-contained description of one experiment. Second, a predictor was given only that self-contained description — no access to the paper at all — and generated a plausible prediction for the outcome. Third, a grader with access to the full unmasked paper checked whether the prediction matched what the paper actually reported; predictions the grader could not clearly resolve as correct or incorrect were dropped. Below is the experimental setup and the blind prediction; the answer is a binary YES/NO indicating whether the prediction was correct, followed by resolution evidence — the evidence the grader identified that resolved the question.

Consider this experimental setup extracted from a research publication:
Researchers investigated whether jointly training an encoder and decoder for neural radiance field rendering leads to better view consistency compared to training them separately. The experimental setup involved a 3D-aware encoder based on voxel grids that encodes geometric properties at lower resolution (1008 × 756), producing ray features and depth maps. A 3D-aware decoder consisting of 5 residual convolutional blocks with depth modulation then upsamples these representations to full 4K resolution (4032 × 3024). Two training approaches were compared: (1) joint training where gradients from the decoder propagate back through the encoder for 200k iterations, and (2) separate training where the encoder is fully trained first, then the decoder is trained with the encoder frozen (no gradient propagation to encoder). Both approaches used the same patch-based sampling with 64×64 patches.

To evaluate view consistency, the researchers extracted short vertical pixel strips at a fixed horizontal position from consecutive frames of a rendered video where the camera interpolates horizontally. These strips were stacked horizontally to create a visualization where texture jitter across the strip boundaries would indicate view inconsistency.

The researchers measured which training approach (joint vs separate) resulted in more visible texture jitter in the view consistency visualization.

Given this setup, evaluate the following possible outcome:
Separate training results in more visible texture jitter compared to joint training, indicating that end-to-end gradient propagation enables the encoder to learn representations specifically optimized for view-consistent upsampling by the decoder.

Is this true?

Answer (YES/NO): YES